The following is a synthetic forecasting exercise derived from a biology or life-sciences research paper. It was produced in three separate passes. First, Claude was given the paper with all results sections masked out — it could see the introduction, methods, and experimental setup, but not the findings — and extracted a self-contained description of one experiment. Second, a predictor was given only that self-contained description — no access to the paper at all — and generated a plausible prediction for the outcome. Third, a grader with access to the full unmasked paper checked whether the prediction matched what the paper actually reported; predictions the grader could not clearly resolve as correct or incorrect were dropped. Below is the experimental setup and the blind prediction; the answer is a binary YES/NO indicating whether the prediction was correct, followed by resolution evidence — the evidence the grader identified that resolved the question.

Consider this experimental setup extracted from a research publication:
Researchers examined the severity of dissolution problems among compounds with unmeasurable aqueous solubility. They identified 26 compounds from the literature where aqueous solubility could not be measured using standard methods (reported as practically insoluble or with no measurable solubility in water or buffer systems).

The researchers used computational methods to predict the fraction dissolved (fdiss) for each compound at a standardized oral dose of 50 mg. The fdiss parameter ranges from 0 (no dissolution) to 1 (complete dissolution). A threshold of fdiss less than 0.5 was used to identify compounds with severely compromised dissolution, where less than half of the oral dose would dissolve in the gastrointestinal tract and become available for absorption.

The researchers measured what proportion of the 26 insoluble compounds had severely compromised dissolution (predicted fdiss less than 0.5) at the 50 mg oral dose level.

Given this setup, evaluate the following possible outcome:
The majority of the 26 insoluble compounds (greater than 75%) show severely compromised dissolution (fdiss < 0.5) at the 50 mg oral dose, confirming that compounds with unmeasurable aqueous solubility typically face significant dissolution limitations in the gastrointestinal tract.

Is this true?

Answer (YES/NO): NO